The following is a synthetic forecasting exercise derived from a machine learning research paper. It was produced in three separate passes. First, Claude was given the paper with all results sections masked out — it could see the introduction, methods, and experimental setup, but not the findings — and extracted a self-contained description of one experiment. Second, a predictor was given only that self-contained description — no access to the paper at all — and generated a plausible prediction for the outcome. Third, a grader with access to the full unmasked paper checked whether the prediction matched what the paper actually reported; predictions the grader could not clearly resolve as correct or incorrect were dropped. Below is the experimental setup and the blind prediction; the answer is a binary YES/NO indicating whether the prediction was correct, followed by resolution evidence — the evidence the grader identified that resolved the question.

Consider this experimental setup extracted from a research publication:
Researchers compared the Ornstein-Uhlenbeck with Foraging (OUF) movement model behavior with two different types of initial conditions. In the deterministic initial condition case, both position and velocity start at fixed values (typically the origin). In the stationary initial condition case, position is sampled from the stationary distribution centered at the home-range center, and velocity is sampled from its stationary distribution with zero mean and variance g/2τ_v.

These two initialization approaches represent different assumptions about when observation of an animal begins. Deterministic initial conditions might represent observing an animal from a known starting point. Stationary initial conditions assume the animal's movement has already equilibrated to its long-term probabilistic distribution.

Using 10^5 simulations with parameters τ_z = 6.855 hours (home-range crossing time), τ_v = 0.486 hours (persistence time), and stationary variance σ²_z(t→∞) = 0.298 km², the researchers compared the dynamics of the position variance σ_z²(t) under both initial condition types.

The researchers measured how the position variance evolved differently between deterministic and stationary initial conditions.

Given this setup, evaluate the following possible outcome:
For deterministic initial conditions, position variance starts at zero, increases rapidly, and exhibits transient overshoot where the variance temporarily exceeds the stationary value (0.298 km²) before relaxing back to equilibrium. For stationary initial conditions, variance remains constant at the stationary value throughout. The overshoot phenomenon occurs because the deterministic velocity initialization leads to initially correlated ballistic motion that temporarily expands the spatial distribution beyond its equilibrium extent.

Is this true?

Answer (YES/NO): NO